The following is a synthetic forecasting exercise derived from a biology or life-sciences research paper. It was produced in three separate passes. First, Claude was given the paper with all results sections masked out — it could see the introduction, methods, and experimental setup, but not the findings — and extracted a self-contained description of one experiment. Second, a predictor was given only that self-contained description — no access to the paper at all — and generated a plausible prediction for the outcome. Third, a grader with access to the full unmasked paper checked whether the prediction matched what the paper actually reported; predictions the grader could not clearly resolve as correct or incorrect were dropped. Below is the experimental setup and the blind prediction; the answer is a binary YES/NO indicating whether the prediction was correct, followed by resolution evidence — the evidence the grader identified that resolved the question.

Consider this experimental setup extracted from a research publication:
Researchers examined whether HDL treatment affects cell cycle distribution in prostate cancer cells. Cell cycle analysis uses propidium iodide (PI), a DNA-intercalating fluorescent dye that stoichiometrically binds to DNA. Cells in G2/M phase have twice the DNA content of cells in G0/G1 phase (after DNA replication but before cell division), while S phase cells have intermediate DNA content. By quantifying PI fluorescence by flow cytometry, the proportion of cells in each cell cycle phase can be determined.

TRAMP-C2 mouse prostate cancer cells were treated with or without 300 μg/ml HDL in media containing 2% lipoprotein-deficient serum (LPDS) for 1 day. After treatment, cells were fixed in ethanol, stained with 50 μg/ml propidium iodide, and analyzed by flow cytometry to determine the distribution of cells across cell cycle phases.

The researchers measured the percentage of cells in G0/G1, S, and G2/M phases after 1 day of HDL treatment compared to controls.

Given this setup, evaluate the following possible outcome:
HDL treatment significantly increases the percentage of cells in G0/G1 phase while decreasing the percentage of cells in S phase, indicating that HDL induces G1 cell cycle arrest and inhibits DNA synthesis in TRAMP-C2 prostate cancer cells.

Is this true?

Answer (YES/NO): NO